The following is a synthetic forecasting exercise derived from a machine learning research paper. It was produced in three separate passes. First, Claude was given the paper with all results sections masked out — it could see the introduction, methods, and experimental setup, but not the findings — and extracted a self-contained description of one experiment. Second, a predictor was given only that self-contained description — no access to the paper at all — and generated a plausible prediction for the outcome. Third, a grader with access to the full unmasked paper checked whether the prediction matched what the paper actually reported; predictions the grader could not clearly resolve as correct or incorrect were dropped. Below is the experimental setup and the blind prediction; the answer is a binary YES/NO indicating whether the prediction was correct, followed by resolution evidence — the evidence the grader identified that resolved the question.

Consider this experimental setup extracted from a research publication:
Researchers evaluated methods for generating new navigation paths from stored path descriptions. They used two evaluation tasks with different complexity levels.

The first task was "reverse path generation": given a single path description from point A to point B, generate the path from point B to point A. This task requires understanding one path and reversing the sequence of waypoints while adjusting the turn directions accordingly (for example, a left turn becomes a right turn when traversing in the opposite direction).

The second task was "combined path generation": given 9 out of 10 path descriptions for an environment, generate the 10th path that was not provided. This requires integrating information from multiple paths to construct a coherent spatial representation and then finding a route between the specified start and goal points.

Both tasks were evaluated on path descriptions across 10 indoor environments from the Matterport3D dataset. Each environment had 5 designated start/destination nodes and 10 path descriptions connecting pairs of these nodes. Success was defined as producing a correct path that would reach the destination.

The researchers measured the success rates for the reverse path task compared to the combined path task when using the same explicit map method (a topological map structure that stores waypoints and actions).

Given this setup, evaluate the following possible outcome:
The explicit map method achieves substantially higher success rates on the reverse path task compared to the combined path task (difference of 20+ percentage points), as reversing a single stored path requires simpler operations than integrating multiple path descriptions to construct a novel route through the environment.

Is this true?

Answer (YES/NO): NO